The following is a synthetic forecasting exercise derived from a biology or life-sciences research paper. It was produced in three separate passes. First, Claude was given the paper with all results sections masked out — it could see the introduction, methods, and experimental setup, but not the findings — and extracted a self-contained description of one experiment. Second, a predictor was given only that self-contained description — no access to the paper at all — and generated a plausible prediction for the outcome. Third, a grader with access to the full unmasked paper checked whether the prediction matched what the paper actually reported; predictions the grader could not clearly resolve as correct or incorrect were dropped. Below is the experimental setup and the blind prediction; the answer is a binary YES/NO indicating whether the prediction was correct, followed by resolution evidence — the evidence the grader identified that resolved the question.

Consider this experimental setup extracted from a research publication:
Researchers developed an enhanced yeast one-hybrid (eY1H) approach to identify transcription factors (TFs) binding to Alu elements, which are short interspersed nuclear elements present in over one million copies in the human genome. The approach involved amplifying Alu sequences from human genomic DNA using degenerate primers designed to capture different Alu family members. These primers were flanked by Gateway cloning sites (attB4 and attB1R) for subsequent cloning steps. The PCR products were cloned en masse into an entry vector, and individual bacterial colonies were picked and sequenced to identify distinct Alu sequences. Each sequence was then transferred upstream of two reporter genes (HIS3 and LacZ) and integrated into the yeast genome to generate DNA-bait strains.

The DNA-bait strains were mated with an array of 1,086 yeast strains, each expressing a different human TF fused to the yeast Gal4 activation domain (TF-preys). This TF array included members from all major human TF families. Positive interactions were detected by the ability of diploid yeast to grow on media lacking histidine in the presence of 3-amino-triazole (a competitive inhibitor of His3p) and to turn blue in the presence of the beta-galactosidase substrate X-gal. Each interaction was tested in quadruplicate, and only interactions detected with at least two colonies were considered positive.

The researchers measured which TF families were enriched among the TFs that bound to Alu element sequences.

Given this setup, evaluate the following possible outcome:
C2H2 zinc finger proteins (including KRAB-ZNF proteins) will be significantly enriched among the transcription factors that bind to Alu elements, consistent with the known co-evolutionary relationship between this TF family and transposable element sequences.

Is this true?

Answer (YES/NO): NO